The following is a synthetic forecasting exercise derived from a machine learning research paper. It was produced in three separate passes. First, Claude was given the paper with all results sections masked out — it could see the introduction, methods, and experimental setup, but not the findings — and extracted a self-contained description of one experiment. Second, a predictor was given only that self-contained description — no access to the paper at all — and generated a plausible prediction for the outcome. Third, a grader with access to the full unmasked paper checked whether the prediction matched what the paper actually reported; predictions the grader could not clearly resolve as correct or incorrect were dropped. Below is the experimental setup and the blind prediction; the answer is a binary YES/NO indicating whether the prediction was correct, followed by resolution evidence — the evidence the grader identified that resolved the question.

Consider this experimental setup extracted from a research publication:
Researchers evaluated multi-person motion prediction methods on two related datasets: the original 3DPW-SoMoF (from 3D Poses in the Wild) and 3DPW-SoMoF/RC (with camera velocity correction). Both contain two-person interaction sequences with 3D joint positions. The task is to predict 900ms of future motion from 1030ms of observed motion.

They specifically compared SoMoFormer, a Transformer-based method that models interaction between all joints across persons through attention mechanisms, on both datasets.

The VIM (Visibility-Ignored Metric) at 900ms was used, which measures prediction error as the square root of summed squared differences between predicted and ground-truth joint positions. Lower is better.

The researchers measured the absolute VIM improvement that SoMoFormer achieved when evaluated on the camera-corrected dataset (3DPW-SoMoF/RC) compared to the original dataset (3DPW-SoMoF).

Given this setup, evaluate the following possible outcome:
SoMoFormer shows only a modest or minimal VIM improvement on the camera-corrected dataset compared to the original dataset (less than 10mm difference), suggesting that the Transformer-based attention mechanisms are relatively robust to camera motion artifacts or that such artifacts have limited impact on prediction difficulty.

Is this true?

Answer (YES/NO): NO